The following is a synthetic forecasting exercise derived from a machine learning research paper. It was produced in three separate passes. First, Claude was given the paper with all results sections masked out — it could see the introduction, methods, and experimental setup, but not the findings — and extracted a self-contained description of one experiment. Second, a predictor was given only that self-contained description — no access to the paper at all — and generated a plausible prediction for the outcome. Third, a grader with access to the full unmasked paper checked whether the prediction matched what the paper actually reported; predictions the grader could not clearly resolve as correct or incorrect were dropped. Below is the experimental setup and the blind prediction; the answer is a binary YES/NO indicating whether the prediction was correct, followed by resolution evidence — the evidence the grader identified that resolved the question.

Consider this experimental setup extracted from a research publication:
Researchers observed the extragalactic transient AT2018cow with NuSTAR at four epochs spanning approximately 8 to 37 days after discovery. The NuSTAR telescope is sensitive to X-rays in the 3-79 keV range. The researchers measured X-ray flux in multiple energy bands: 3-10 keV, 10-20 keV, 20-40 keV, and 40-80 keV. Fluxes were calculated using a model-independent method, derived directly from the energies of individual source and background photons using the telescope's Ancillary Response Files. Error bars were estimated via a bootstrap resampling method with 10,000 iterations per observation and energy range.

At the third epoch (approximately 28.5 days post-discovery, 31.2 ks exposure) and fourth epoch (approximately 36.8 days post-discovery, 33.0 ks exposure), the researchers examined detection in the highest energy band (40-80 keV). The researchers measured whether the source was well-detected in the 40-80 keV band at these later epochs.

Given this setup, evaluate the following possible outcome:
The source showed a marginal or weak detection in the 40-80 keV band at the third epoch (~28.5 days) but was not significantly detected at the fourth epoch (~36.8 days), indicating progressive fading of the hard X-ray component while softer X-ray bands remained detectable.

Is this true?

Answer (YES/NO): NO